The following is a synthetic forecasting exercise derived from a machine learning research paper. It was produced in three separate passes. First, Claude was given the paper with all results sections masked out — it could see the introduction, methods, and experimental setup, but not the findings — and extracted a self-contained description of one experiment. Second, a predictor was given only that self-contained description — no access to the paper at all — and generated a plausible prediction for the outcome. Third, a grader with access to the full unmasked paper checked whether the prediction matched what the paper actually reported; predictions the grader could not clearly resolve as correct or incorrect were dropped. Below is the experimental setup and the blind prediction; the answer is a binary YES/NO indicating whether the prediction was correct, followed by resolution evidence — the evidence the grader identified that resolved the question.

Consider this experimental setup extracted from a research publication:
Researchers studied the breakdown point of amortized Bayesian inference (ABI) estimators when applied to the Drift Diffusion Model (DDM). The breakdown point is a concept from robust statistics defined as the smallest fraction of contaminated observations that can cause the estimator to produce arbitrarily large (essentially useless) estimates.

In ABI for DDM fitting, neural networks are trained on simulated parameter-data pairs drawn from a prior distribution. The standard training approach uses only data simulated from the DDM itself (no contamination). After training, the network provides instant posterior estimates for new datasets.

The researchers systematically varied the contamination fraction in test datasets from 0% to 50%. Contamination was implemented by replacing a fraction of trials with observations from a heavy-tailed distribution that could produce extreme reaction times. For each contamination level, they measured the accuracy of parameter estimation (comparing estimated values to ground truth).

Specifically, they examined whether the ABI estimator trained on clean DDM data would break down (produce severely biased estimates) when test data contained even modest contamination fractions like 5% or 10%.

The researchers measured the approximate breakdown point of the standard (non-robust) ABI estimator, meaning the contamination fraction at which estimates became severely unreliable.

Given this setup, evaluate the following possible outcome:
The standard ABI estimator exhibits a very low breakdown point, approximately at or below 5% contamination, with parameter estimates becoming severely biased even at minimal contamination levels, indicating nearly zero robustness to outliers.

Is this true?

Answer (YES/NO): YES